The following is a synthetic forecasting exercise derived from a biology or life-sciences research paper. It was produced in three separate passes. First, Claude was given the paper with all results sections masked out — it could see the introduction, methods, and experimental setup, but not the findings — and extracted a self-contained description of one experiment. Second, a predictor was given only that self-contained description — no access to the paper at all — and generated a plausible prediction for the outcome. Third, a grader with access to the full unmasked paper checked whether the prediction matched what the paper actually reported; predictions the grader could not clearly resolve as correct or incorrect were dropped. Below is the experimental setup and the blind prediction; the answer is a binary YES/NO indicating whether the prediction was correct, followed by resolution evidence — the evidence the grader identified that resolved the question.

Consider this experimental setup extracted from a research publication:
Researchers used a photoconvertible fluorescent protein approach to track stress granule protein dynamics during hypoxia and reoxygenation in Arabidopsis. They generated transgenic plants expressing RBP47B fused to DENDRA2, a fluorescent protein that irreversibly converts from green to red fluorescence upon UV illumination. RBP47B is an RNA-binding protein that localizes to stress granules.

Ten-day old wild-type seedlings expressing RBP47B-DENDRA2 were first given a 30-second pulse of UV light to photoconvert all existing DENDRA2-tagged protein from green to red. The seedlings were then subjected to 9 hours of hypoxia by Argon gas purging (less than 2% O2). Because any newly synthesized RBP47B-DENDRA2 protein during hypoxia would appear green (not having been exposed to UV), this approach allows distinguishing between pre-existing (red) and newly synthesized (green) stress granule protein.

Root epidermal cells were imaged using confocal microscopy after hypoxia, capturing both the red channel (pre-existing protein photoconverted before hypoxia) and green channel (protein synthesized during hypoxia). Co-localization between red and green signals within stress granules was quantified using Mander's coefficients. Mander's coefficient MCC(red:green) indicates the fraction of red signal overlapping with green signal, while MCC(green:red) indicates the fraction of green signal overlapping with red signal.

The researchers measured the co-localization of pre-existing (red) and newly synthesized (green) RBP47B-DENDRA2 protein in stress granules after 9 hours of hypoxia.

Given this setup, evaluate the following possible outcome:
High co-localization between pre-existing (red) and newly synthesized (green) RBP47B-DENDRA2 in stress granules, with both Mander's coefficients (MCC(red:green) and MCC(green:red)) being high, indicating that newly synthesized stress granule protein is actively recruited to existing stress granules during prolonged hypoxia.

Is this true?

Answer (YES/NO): YES